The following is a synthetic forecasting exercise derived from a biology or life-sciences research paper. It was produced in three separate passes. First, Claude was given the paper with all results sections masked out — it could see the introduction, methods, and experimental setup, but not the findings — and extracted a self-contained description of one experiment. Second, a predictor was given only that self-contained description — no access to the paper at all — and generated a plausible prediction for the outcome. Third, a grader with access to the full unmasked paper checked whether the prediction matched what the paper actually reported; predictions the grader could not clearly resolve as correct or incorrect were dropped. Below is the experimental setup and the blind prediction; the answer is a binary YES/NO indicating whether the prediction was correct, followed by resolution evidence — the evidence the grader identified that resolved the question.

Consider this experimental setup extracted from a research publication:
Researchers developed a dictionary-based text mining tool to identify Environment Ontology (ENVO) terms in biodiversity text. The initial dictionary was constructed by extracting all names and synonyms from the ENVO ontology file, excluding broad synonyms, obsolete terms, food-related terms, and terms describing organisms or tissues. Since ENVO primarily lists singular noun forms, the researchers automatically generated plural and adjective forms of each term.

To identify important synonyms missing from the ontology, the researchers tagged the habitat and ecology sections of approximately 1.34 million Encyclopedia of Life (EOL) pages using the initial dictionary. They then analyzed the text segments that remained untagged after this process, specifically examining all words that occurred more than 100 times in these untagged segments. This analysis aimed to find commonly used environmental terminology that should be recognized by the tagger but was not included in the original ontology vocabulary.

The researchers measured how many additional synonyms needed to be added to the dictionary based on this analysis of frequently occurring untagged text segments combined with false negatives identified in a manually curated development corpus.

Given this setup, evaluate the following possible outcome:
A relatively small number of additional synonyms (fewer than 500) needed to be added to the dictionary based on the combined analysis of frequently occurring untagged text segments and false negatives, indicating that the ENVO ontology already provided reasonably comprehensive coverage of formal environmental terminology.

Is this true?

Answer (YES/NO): YES